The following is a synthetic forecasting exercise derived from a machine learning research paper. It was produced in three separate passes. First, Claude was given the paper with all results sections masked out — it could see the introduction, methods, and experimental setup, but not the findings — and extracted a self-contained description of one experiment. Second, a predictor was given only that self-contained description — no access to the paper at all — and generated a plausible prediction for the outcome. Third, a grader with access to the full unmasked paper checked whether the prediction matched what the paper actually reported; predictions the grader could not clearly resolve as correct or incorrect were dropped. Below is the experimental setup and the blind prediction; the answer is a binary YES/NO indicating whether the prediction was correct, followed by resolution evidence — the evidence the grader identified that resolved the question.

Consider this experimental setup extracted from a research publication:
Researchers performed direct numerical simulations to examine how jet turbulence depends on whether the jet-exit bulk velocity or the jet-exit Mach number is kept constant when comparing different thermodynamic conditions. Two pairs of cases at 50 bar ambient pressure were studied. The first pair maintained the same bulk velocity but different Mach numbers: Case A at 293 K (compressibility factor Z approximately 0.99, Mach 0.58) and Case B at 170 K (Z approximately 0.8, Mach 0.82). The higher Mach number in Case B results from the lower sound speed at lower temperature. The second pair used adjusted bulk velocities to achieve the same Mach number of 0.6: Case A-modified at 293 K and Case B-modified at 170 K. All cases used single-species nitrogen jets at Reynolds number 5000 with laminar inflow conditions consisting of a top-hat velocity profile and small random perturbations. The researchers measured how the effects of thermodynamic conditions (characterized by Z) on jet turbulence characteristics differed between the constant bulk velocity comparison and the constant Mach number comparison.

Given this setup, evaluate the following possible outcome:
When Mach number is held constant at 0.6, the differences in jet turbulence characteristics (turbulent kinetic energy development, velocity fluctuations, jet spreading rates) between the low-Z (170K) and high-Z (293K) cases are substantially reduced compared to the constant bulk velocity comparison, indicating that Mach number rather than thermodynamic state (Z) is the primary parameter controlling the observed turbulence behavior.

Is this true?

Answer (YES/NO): NO